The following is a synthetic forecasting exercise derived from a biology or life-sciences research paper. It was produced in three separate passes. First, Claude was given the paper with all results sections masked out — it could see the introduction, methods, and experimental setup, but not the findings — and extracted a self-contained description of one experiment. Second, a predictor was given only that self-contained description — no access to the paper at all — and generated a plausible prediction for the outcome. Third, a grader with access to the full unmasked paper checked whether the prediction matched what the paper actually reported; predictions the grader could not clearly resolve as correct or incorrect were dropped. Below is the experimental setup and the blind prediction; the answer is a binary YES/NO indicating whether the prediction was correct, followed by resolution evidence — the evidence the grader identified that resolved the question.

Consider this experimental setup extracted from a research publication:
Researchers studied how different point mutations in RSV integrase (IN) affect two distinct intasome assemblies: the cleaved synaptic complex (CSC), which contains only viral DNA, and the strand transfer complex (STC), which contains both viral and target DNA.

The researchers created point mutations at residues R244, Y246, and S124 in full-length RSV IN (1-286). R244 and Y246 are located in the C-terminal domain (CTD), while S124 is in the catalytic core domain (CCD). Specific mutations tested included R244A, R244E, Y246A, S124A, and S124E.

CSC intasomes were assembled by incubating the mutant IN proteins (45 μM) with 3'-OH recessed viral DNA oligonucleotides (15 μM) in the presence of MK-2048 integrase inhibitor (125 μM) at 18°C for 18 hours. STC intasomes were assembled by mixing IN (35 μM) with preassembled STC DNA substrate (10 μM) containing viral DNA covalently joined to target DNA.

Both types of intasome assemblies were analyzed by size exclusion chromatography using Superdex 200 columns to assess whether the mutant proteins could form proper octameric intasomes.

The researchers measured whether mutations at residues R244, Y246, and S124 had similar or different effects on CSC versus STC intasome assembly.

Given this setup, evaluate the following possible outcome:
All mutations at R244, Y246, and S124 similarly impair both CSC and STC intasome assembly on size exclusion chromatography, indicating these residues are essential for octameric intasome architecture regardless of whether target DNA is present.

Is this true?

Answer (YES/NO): NO